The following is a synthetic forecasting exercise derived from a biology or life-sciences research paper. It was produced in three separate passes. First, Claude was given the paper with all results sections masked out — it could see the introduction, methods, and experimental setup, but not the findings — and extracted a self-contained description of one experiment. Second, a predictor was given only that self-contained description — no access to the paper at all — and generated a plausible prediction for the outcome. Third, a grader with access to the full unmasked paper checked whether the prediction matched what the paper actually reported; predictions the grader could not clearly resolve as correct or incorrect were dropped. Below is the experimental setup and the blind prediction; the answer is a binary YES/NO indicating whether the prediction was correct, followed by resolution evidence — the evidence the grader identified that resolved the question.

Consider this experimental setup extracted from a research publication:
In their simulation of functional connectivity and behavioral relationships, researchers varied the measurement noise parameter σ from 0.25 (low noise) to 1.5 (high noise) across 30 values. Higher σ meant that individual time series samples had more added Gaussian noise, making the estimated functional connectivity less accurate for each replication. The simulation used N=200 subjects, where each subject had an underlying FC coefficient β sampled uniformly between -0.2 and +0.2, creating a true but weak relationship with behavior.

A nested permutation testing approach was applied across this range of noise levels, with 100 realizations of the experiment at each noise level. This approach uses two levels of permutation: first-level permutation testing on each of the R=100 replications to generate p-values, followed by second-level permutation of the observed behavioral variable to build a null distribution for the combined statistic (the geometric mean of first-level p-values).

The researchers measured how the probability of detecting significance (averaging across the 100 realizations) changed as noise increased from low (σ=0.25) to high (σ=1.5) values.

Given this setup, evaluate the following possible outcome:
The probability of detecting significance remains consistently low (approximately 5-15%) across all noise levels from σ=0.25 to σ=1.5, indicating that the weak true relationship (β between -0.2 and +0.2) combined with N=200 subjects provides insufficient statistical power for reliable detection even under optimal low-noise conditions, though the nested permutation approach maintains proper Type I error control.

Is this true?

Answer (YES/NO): NO